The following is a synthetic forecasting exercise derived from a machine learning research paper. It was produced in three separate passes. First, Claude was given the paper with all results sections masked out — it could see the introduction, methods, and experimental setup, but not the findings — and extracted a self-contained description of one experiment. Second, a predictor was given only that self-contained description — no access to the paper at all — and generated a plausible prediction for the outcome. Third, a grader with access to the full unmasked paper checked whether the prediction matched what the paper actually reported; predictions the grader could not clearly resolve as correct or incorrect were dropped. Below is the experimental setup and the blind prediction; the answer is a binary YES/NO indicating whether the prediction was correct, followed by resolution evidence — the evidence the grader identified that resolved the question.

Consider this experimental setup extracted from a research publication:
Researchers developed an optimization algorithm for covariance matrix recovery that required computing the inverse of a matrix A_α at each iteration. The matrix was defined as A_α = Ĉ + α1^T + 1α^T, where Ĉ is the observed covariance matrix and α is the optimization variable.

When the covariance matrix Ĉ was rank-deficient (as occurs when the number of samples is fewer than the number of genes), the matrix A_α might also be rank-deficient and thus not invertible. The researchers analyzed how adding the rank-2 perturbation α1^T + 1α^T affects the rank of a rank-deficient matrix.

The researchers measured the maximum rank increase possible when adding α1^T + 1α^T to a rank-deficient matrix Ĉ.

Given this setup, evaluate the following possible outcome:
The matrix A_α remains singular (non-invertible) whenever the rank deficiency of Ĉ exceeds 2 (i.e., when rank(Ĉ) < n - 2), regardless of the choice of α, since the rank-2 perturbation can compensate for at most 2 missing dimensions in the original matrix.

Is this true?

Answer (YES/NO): YES